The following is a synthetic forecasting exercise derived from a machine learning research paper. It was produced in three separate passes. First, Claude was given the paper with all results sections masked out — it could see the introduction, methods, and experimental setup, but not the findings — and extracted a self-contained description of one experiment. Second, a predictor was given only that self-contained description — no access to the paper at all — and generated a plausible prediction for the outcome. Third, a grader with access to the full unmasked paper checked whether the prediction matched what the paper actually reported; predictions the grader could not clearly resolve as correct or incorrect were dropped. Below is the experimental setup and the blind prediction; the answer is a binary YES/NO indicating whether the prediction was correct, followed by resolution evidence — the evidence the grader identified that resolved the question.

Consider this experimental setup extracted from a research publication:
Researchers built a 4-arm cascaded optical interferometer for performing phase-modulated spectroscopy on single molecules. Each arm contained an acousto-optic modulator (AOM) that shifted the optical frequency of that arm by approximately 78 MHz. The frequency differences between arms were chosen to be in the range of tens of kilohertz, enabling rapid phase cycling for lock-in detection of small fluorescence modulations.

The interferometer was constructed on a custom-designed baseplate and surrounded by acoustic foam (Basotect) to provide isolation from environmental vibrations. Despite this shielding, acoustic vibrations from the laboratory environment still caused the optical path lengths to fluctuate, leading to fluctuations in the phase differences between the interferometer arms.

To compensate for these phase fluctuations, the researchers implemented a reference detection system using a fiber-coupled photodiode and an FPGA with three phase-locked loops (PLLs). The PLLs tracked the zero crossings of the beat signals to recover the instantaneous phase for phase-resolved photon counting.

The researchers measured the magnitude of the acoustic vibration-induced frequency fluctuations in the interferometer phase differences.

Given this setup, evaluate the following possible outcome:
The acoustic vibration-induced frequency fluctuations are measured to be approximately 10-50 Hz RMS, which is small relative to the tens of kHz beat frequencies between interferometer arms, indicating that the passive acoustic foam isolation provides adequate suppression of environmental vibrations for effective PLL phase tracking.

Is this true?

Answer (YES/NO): NO